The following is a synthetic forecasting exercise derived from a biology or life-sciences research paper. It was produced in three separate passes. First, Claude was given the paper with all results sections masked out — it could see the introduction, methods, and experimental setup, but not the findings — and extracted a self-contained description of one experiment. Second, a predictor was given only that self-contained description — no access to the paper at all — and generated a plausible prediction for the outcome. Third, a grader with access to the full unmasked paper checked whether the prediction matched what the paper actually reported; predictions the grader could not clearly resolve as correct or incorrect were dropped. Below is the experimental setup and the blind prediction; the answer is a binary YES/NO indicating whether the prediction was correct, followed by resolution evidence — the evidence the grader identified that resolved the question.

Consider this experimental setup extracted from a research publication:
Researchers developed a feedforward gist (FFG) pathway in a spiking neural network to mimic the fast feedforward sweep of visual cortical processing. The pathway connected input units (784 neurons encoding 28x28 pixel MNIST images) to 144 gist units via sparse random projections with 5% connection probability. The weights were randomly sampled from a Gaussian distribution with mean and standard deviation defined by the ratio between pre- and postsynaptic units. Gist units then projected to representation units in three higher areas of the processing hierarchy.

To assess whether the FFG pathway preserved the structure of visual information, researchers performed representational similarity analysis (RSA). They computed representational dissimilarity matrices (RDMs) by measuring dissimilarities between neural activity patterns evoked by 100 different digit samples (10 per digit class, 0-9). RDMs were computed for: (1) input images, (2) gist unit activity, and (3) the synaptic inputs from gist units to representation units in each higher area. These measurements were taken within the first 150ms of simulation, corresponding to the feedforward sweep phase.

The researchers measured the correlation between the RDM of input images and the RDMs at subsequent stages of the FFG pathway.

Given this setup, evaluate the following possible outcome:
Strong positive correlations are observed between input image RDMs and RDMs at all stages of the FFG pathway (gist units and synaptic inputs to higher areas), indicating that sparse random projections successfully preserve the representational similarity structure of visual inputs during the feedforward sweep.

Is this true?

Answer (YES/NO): YES